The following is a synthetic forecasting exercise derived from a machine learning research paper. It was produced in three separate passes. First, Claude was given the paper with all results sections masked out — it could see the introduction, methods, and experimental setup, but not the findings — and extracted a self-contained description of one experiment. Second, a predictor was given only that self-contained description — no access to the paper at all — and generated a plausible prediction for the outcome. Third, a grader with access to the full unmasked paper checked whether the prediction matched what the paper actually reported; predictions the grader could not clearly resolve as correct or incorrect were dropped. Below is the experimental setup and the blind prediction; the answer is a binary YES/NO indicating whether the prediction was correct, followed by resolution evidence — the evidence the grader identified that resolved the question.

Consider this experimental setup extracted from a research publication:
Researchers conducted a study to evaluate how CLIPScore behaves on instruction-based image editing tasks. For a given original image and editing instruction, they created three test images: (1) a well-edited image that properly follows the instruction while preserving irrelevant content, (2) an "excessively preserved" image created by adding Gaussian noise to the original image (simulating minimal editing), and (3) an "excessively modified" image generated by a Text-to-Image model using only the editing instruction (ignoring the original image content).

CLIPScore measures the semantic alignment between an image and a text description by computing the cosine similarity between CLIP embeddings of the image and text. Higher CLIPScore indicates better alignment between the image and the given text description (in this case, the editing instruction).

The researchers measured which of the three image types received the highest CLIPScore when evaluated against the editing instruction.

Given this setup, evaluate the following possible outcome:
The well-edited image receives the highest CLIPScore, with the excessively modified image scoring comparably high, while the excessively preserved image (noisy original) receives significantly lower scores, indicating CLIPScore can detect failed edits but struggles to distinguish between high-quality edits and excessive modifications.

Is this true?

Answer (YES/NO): NO